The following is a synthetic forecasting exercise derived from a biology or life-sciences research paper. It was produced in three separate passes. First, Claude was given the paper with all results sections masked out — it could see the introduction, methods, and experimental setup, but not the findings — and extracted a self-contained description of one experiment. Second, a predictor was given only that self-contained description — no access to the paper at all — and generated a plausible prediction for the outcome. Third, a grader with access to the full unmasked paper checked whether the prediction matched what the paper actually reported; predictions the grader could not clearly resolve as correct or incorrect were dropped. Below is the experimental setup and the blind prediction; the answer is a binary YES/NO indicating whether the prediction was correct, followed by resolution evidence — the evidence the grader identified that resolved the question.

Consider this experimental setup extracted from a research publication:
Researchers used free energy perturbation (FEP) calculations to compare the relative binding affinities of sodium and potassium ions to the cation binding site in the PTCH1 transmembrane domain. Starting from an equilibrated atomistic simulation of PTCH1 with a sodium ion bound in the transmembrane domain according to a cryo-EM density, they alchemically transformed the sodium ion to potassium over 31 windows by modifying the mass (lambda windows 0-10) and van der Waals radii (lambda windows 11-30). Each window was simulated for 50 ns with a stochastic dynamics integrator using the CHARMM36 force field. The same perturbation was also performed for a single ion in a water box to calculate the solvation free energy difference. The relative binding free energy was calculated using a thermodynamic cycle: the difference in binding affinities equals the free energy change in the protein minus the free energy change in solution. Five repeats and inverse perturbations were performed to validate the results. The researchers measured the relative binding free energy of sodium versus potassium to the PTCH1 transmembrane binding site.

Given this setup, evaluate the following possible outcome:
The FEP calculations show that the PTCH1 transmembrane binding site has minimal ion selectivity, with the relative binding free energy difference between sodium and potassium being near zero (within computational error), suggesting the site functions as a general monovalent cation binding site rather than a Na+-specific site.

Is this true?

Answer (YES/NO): NO